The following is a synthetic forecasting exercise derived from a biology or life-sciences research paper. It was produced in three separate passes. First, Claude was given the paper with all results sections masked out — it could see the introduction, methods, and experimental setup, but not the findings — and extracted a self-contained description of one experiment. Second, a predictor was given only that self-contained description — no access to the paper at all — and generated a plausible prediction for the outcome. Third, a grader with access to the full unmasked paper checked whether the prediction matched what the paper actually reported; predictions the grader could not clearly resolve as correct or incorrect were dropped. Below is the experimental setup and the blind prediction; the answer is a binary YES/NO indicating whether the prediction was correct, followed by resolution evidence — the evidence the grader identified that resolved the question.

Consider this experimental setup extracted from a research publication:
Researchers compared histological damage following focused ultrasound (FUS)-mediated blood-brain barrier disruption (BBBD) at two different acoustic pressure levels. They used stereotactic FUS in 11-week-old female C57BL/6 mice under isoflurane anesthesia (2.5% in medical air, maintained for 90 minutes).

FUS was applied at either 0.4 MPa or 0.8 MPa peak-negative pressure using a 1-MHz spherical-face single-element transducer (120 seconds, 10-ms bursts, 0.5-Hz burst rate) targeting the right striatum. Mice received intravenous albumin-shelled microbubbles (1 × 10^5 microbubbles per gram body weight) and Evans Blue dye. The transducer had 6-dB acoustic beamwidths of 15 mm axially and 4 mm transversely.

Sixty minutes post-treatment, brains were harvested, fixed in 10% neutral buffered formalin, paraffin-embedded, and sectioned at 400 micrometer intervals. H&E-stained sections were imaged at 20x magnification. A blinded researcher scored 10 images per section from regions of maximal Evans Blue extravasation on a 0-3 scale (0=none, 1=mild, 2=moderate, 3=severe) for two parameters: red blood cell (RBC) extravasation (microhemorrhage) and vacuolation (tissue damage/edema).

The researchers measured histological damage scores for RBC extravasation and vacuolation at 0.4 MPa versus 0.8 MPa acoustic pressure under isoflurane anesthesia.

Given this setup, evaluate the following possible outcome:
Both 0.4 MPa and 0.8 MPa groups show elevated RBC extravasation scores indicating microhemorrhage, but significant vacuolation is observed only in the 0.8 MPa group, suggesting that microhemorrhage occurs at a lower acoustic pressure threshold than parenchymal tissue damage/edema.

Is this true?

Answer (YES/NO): NO